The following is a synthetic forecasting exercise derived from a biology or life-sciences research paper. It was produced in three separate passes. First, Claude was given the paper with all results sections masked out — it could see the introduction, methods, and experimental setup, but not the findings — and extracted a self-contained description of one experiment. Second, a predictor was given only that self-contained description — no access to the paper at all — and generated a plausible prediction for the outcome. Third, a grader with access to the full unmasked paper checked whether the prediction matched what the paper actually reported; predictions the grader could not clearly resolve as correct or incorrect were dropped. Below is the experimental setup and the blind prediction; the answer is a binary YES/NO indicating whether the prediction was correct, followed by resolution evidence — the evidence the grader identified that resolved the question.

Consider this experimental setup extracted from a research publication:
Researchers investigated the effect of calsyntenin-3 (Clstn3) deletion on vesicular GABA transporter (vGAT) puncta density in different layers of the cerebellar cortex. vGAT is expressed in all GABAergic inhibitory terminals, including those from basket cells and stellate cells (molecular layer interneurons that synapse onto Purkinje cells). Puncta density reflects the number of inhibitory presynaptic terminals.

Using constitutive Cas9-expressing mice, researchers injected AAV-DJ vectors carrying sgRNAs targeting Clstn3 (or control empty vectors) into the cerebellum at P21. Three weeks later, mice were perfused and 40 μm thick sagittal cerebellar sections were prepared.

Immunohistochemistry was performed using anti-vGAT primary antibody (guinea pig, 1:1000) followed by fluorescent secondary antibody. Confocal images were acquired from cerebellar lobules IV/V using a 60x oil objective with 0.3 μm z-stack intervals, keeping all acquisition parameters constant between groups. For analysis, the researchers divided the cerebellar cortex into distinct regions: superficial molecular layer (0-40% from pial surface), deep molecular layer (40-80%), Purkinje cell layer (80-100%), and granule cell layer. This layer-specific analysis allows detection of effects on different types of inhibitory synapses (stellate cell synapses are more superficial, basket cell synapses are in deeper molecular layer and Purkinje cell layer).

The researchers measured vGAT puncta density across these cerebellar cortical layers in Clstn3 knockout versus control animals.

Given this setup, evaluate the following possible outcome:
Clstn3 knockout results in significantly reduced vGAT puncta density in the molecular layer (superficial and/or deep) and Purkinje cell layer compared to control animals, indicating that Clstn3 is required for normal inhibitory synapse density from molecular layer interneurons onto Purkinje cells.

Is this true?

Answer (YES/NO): YES